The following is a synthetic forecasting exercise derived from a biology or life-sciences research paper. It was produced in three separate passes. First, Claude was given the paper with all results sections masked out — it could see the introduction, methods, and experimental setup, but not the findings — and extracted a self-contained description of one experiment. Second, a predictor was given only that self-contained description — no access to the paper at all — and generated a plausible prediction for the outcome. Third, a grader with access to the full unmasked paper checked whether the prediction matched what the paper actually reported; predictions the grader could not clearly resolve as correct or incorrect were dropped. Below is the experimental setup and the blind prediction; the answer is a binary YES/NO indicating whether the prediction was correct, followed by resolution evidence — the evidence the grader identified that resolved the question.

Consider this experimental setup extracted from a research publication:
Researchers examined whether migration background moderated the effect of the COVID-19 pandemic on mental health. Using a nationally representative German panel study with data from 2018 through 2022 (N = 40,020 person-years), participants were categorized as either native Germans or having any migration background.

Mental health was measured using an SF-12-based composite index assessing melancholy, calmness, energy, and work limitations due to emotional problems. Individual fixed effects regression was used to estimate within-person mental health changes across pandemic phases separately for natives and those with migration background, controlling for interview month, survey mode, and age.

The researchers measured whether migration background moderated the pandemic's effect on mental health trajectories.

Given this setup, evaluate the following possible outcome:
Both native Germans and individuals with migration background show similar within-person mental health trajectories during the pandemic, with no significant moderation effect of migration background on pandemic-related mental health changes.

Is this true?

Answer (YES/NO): YES